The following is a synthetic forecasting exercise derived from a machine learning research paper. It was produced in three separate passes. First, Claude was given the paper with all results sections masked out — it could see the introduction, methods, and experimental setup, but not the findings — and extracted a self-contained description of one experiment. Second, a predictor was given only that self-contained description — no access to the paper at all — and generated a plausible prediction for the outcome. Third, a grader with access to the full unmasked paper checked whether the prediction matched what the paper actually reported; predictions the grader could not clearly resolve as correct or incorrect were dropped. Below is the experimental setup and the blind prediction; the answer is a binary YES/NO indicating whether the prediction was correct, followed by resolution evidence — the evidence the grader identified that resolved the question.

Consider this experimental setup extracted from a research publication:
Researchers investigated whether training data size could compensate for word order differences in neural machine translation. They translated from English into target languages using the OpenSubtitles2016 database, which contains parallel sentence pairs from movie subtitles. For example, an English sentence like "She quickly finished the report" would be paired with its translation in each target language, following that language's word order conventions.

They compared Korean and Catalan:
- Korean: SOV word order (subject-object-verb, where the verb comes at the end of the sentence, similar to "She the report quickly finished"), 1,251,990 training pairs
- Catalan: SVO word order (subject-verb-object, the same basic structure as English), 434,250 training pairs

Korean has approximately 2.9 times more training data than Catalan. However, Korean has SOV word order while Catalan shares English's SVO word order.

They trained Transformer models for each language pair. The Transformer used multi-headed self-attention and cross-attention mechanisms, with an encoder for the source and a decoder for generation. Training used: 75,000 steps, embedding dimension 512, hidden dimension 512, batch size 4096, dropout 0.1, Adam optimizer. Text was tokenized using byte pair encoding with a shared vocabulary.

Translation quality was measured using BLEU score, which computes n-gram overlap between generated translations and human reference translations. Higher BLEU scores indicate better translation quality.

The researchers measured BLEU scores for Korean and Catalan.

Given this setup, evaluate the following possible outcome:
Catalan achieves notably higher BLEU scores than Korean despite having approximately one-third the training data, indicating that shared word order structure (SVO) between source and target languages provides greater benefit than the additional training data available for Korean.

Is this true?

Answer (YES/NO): YES